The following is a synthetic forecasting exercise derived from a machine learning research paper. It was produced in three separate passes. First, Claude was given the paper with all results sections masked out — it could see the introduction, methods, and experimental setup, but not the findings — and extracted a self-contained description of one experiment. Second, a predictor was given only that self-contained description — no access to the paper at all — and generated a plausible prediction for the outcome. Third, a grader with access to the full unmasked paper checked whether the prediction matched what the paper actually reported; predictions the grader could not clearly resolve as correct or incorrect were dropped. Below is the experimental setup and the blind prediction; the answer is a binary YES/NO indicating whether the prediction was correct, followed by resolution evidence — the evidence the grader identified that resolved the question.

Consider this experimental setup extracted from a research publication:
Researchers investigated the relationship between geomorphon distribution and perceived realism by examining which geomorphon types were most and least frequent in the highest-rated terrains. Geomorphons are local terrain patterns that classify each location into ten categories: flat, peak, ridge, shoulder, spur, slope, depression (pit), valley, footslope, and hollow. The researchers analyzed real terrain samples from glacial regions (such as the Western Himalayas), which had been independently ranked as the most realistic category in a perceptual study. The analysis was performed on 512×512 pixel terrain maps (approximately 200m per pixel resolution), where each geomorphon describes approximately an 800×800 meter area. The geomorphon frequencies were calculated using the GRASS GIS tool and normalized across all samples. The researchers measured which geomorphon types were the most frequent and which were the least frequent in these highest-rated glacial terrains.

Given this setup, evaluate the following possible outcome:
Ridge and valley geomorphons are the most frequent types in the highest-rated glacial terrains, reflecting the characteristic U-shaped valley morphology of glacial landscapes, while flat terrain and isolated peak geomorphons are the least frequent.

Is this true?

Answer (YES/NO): NO